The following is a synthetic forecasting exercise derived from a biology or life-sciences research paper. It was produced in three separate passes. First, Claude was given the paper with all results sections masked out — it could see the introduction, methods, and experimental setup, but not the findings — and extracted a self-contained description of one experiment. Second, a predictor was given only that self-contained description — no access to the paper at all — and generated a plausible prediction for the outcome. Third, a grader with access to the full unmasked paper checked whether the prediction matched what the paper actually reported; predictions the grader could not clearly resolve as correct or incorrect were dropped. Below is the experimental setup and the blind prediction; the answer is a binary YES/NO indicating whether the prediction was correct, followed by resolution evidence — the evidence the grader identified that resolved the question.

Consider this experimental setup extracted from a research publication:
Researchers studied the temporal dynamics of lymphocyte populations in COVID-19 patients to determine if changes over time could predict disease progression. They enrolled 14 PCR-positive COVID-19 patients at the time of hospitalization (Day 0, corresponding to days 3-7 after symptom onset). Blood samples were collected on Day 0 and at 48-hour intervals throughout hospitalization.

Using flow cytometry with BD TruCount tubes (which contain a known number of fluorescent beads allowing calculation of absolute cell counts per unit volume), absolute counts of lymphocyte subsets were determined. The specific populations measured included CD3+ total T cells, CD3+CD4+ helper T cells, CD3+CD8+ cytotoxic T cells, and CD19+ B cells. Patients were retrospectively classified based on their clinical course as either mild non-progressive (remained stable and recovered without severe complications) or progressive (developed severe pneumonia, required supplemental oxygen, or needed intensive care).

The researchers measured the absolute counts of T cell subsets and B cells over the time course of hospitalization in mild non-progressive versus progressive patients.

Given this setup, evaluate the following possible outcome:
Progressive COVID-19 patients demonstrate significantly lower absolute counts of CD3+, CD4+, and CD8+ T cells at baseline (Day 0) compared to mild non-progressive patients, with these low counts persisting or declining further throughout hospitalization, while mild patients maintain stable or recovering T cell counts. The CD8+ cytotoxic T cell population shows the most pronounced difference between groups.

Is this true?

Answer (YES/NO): NO